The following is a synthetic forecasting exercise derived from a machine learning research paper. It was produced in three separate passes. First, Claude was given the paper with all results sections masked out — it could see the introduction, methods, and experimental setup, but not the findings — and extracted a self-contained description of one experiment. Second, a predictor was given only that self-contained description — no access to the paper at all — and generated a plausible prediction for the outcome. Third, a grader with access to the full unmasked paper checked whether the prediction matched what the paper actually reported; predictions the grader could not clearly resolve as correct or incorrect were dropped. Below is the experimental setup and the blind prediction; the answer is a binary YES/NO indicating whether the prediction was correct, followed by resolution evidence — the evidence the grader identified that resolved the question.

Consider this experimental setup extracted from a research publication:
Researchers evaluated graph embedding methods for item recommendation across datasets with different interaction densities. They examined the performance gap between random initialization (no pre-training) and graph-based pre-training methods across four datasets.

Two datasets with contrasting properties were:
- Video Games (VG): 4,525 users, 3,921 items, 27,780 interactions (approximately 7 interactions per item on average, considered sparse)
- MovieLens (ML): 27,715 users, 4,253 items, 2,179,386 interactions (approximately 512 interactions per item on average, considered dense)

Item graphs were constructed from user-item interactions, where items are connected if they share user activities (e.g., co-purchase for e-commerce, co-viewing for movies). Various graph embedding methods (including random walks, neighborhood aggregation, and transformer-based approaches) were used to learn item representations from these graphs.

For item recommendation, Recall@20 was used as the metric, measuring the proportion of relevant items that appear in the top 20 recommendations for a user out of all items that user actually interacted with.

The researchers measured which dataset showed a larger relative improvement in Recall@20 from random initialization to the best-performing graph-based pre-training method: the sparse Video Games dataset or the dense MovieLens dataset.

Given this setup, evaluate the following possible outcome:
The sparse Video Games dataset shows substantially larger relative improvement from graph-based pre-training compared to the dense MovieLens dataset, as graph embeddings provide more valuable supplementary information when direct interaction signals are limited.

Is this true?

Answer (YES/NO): YES